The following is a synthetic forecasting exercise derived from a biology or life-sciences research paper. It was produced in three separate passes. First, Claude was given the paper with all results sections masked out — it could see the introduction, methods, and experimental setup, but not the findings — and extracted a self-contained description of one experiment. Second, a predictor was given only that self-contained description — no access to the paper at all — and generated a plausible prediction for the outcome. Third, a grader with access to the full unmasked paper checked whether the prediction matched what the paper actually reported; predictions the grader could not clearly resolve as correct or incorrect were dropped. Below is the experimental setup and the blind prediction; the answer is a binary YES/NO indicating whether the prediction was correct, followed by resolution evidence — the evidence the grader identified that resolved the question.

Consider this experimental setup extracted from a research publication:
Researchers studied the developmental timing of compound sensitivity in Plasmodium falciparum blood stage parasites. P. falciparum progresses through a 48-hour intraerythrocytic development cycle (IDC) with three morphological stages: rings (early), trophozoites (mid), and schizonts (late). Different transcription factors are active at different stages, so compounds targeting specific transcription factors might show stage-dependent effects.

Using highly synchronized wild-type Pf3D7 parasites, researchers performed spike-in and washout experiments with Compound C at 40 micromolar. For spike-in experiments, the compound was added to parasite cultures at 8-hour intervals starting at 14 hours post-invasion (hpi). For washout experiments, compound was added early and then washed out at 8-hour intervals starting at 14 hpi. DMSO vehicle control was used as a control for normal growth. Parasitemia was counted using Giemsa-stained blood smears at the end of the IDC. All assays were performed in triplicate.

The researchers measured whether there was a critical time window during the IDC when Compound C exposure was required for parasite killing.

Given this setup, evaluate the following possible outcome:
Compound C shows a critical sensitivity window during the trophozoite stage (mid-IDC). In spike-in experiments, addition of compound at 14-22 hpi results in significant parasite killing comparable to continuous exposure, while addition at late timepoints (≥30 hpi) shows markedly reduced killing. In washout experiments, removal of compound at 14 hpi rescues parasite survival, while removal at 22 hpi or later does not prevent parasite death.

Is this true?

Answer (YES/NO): NO